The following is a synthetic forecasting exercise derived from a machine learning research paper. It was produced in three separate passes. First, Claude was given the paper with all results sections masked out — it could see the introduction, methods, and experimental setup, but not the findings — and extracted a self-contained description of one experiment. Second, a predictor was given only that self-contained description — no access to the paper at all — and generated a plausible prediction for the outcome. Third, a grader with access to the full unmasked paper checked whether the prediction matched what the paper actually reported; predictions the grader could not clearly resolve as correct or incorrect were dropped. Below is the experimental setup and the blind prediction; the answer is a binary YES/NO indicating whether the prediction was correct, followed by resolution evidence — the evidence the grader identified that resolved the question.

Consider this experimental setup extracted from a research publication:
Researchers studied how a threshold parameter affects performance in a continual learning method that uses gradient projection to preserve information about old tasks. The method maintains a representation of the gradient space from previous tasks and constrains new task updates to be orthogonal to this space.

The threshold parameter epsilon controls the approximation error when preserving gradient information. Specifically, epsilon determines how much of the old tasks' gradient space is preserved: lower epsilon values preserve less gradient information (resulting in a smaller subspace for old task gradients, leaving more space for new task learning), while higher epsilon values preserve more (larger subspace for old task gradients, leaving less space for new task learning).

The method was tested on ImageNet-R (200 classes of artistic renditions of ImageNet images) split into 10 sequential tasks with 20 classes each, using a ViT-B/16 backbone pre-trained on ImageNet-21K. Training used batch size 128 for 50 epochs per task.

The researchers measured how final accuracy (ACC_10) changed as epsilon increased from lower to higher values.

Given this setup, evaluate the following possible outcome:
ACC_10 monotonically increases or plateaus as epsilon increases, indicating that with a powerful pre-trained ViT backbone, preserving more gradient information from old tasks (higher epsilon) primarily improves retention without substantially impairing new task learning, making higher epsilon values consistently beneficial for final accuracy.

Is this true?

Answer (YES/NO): NO